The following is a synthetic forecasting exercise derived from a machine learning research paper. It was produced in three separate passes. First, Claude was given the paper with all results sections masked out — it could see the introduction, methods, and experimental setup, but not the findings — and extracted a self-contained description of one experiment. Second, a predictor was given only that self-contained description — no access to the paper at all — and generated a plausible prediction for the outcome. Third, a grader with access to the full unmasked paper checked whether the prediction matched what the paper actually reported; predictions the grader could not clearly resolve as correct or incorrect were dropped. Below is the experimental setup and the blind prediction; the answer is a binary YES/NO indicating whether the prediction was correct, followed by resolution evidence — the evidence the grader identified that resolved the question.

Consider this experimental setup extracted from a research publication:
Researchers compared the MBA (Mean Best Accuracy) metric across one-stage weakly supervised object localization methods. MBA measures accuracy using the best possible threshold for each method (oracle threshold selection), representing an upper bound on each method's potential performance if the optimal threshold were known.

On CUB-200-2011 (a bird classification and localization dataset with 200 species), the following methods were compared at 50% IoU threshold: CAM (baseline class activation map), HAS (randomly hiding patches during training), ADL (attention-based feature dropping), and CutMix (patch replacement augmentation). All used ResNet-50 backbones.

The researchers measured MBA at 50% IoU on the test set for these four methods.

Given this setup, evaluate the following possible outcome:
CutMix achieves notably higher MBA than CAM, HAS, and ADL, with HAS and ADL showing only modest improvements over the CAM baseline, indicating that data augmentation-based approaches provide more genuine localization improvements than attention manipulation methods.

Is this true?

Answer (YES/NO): NO